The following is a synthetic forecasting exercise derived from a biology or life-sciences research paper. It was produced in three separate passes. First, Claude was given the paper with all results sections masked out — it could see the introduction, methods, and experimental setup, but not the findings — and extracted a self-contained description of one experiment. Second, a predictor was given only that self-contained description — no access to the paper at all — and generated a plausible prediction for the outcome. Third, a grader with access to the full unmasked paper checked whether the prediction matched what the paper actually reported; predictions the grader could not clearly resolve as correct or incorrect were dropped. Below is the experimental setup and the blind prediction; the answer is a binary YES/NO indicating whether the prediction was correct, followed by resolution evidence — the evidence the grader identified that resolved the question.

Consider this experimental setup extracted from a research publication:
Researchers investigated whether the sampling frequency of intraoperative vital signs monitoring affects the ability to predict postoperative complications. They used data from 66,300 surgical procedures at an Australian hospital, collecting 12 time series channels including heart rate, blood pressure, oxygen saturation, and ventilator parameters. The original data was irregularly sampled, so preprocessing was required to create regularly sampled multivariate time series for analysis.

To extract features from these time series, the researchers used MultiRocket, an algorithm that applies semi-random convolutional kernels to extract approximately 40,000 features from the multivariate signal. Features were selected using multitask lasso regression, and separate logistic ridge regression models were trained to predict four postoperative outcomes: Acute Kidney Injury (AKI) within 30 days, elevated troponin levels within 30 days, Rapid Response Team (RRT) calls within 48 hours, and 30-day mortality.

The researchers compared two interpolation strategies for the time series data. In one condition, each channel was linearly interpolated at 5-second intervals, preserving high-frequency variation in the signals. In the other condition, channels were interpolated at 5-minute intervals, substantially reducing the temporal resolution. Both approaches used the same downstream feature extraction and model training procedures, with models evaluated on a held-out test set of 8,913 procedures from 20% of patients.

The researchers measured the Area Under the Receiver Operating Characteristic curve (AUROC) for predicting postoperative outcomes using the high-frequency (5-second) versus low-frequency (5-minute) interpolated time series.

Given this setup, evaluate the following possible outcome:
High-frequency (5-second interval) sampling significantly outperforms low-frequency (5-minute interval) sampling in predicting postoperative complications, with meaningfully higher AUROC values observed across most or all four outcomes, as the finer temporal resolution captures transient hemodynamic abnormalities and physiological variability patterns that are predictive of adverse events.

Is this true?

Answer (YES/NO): YES